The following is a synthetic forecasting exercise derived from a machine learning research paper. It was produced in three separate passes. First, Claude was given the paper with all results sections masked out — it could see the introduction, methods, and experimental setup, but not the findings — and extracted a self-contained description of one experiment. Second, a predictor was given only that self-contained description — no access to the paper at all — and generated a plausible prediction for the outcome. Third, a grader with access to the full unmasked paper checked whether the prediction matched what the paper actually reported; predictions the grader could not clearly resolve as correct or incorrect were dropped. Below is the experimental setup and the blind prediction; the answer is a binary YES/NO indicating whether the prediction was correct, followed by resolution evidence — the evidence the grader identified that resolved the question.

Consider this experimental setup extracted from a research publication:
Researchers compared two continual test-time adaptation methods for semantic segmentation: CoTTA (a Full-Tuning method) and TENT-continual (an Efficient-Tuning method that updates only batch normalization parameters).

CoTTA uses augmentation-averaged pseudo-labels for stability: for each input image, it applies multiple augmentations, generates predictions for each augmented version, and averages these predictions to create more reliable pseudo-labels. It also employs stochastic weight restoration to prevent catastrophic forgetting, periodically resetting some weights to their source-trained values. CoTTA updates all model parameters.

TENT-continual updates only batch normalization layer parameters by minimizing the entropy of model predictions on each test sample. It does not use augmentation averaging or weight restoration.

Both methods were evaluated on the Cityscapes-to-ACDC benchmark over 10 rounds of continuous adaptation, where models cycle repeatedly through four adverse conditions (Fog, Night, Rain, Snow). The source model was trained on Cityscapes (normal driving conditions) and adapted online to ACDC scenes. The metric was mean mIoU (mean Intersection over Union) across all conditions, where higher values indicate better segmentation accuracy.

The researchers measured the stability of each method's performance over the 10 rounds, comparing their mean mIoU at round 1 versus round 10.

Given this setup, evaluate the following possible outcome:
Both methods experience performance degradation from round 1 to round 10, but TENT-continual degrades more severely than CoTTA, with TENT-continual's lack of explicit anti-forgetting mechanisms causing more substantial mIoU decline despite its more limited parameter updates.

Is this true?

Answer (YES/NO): NO